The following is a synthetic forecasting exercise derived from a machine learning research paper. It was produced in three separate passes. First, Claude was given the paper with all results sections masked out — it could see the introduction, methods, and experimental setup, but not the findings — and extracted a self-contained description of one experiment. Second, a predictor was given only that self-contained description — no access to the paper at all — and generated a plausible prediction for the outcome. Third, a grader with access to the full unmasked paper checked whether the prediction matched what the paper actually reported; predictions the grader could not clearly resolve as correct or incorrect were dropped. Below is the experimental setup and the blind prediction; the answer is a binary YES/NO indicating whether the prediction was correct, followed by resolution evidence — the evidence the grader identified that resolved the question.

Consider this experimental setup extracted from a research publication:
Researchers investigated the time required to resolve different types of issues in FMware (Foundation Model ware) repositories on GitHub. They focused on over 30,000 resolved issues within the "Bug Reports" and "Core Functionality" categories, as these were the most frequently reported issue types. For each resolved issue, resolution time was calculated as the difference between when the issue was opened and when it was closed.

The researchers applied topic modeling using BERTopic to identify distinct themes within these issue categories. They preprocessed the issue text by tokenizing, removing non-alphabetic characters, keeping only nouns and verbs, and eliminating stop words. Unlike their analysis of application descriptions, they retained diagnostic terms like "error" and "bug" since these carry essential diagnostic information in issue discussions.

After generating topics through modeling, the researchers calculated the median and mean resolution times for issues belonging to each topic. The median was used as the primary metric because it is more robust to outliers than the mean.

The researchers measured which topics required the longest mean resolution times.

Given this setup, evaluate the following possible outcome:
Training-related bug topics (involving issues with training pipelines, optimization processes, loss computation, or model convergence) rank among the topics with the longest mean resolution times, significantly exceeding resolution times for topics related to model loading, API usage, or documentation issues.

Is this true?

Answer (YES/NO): NO